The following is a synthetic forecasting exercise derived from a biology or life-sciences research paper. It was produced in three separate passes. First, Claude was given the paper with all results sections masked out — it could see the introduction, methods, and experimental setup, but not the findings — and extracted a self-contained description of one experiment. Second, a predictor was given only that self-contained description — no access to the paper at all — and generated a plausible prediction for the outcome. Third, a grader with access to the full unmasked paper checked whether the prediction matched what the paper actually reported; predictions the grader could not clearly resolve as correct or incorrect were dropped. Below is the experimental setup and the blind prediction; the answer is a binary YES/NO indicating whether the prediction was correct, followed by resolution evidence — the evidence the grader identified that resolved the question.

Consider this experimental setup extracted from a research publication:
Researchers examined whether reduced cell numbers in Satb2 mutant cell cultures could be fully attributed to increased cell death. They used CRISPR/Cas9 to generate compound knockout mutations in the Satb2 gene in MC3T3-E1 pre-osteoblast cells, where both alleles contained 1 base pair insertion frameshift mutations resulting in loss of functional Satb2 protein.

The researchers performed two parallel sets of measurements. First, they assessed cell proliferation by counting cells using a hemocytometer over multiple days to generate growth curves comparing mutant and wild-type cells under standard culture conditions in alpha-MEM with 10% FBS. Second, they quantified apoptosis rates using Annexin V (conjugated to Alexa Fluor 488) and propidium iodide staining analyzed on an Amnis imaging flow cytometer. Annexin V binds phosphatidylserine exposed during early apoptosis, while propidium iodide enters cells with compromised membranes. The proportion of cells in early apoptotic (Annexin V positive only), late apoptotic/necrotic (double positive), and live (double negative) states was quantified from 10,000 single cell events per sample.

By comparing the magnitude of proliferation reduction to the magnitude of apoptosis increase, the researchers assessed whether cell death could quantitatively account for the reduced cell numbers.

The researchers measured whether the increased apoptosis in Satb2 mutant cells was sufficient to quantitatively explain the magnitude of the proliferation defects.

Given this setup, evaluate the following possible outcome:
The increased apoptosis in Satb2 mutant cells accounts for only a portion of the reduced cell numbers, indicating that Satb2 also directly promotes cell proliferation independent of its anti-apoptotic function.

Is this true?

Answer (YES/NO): YES